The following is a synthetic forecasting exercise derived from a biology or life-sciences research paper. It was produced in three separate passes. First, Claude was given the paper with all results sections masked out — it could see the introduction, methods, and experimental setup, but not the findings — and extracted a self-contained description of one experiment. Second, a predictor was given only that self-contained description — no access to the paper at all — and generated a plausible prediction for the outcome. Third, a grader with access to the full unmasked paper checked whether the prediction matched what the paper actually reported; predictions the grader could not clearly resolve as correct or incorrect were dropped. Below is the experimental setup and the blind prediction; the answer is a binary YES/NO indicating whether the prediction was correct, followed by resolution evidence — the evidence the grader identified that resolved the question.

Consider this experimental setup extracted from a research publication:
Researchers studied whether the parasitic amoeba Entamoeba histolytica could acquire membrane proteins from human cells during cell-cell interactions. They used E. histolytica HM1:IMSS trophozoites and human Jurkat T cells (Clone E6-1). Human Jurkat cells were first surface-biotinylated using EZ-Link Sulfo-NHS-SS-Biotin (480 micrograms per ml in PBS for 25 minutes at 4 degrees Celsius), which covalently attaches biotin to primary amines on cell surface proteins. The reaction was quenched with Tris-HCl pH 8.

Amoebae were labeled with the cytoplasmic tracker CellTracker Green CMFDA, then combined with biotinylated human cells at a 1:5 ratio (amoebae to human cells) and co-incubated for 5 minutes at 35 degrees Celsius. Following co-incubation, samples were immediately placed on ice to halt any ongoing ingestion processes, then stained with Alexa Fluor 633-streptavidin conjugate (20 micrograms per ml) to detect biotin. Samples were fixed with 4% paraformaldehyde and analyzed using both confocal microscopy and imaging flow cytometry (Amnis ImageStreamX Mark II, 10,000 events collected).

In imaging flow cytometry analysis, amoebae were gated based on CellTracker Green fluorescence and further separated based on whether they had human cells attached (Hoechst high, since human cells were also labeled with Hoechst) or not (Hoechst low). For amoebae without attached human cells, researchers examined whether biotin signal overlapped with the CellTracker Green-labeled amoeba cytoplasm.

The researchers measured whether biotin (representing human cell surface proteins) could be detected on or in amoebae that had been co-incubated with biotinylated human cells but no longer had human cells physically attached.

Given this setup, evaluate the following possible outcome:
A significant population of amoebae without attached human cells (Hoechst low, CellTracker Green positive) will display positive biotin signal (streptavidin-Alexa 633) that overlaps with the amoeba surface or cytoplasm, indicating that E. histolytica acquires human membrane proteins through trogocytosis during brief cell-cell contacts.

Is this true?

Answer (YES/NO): YES